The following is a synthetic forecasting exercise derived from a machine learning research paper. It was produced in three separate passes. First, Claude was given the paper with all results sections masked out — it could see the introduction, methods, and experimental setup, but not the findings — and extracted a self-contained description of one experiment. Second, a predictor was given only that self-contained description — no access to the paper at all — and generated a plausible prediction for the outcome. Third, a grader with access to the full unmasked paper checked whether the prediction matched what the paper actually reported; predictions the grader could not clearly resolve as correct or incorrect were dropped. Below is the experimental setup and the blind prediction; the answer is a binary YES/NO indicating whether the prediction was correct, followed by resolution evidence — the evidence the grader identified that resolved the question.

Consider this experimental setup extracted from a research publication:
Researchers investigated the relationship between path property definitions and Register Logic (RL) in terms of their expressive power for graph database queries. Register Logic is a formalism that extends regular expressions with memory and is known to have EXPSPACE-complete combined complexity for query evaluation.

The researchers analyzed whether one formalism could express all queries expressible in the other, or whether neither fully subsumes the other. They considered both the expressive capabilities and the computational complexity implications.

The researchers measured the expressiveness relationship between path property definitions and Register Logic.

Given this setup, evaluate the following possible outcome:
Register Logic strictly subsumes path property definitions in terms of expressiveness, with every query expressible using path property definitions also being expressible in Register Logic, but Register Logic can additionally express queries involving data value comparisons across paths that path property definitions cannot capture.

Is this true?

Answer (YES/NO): NO